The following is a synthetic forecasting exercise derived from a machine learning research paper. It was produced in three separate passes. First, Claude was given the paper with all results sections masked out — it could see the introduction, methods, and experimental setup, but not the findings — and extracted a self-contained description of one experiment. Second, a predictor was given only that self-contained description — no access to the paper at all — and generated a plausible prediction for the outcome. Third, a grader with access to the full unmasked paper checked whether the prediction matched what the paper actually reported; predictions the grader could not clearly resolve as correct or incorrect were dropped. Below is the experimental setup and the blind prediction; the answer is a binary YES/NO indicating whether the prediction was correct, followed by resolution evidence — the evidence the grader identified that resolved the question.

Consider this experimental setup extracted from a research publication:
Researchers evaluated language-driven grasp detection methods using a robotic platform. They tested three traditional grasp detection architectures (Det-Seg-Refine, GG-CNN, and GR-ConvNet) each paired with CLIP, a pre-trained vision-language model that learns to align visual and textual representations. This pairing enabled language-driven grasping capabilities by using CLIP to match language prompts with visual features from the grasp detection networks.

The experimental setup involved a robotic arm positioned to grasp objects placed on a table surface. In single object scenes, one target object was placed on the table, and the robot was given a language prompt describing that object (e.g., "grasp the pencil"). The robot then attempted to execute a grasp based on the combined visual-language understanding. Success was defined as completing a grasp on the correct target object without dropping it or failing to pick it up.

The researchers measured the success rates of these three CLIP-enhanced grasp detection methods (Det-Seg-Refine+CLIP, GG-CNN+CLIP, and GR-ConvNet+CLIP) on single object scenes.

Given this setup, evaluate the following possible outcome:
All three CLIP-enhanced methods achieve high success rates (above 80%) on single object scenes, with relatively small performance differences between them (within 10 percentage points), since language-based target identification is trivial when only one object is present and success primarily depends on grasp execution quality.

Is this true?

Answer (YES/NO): NO